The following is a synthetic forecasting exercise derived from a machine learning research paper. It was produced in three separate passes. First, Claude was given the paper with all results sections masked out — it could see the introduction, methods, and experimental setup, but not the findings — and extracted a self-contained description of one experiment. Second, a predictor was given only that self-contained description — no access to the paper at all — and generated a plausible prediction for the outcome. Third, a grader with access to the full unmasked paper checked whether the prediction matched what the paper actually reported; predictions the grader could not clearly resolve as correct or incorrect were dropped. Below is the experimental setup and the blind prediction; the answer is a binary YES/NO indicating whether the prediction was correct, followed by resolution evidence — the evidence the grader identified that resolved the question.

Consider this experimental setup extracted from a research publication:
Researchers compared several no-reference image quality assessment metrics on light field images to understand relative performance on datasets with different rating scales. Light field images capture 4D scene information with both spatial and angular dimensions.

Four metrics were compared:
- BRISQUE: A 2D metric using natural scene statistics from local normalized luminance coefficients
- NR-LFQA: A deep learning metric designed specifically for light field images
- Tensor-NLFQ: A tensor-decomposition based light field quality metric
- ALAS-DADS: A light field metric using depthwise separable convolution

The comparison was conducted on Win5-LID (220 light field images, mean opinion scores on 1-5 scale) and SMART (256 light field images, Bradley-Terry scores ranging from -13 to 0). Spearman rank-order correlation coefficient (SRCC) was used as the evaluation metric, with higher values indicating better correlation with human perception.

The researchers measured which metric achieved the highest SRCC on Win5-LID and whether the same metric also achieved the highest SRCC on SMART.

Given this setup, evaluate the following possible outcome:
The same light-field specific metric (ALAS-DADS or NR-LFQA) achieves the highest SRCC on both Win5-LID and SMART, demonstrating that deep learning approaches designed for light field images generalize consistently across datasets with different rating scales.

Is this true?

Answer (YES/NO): YES